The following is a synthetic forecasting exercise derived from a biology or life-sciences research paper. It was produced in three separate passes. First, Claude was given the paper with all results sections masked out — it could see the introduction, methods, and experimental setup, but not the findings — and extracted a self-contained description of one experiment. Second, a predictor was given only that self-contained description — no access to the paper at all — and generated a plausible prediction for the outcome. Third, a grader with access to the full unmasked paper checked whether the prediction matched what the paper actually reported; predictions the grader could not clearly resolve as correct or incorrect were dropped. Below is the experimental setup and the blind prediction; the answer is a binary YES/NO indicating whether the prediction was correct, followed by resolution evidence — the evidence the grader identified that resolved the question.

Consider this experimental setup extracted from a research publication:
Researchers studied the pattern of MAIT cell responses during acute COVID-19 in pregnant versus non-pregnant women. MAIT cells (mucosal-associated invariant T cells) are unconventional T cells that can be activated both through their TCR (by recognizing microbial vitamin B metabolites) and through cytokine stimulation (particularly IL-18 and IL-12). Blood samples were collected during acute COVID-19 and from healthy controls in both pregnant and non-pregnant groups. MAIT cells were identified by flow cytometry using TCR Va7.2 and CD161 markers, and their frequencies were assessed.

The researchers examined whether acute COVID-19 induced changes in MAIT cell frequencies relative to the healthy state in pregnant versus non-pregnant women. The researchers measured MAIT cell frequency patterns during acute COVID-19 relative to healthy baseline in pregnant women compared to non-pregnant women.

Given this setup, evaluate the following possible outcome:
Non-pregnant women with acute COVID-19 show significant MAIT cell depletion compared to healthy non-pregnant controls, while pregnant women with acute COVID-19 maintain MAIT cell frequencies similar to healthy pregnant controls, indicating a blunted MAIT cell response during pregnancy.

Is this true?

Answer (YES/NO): YES